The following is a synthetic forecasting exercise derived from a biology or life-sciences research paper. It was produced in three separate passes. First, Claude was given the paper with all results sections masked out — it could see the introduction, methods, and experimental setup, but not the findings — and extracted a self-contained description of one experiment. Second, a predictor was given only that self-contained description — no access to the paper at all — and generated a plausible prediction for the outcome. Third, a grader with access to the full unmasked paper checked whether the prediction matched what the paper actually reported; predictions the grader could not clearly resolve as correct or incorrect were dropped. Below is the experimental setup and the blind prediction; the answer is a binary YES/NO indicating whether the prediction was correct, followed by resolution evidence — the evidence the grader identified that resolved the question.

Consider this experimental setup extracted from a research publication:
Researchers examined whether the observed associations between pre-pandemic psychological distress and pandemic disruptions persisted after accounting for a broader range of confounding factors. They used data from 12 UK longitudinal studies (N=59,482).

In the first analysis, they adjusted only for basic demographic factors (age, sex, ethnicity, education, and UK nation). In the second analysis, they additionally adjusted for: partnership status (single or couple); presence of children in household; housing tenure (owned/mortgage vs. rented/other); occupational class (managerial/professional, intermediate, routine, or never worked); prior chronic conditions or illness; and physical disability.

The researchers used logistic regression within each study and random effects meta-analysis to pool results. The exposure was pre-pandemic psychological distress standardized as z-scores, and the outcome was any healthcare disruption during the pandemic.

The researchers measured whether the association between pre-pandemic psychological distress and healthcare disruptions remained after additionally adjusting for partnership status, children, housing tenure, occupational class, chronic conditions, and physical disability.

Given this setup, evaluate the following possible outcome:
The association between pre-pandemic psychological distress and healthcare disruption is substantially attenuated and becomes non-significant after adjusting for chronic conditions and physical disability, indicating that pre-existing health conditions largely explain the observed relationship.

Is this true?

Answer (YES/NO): NO